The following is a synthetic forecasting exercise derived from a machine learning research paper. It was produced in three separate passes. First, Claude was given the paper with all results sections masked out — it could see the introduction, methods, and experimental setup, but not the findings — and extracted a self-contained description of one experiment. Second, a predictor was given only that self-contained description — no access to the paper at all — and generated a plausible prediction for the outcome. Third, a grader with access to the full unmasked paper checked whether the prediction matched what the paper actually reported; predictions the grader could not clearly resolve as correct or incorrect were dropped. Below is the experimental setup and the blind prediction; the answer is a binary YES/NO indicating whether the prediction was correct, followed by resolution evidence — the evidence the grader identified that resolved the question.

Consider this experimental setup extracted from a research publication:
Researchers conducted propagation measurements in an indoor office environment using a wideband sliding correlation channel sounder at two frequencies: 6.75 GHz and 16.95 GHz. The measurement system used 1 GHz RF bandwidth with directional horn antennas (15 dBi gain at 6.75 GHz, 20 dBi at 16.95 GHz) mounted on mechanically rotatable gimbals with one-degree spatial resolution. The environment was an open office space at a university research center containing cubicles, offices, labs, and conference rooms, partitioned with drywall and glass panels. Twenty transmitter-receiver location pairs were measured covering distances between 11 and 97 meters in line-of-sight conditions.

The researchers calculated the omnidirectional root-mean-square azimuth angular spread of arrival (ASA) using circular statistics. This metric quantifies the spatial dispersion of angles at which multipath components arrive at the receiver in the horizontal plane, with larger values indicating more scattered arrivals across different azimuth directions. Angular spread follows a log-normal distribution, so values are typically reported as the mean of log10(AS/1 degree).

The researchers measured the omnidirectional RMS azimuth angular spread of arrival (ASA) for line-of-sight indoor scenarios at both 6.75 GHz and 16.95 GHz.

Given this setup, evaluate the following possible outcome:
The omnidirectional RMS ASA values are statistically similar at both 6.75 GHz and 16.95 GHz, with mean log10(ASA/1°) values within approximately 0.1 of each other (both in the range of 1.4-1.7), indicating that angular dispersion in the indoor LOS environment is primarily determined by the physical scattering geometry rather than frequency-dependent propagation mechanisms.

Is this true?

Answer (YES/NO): NO